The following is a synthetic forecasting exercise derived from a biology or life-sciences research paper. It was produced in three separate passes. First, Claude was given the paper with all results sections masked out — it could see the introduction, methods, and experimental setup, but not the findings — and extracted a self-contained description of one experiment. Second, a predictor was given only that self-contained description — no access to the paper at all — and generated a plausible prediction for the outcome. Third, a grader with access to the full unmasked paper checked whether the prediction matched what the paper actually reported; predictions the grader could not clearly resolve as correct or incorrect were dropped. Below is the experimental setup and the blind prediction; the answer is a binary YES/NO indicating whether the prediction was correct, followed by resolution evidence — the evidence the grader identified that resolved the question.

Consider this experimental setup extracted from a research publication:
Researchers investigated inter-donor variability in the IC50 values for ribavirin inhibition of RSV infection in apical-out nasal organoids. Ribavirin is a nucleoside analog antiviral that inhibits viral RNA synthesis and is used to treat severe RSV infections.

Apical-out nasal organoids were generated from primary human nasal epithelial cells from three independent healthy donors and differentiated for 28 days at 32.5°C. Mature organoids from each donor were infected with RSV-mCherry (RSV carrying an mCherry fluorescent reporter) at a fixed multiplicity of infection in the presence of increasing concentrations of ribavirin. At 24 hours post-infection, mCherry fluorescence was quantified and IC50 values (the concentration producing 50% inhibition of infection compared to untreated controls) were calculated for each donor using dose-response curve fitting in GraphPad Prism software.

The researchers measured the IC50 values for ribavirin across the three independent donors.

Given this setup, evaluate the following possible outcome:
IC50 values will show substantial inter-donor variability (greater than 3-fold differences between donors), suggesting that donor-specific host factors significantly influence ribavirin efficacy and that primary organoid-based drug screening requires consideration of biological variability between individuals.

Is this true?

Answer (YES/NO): YES